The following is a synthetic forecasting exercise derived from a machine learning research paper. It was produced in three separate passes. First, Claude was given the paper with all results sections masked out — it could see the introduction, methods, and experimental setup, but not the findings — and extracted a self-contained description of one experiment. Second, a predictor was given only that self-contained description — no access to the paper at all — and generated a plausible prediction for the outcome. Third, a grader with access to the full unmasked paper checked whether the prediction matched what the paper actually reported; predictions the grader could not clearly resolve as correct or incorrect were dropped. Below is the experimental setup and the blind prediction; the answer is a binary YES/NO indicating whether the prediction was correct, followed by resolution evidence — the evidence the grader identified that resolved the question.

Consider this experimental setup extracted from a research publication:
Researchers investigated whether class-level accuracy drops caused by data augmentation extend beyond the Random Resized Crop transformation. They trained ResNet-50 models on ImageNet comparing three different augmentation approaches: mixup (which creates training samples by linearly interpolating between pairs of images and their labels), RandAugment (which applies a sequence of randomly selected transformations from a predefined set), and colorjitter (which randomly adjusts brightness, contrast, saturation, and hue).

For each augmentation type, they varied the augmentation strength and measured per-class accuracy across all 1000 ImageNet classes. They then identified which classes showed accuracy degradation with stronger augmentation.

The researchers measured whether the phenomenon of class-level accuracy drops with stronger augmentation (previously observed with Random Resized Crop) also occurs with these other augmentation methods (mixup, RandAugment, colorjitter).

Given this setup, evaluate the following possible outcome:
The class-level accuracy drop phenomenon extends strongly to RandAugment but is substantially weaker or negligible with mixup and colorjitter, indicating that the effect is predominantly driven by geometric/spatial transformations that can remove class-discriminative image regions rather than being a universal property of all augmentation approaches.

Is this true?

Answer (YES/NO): NO